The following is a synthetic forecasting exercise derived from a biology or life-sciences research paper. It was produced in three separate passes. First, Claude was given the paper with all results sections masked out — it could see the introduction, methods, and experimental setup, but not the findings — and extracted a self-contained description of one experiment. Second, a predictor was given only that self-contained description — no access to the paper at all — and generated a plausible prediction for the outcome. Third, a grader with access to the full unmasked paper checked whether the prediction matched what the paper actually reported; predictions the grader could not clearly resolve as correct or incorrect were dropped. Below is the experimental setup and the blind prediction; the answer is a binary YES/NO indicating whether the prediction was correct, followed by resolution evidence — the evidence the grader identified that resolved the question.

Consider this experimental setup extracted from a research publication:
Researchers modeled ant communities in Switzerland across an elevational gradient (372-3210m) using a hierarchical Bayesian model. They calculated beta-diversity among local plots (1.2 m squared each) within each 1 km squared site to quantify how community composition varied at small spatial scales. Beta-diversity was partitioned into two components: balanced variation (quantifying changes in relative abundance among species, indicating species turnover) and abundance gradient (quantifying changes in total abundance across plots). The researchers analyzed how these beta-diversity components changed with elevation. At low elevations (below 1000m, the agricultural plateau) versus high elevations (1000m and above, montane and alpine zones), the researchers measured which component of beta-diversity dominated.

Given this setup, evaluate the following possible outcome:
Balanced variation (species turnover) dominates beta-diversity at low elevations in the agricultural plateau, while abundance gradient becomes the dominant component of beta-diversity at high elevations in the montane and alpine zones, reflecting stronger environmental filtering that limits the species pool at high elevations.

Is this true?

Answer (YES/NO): NO